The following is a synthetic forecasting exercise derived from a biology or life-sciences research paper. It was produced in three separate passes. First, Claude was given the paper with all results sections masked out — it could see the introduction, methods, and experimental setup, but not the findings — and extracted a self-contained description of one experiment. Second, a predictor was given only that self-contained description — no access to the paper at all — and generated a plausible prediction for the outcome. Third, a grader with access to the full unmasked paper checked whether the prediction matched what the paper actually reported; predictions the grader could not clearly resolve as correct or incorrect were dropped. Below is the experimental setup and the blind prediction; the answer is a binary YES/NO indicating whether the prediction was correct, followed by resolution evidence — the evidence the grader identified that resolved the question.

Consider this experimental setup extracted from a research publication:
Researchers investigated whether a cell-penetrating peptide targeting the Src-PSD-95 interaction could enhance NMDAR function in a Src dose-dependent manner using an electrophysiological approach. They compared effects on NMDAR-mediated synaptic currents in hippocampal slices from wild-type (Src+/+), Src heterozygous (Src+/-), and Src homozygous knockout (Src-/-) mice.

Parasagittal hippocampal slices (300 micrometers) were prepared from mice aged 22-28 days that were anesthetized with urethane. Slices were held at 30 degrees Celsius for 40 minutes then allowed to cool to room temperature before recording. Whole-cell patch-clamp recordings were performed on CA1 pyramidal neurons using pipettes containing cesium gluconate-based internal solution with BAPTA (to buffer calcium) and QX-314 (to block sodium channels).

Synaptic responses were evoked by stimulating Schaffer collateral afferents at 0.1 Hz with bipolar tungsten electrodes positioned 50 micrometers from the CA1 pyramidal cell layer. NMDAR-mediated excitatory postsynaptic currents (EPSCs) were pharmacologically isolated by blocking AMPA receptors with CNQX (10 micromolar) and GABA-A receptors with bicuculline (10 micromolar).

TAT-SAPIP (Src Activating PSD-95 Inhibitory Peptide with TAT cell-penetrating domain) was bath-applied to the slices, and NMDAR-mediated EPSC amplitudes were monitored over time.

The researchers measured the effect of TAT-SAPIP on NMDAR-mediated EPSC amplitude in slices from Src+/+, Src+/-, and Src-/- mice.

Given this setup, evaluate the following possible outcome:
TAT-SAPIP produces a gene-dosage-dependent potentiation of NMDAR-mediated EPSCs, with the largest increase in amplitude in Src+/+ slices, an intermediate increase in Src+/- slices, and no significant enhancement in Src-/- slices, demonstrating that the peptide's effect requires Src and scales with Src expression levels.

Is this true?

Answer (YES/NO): NO